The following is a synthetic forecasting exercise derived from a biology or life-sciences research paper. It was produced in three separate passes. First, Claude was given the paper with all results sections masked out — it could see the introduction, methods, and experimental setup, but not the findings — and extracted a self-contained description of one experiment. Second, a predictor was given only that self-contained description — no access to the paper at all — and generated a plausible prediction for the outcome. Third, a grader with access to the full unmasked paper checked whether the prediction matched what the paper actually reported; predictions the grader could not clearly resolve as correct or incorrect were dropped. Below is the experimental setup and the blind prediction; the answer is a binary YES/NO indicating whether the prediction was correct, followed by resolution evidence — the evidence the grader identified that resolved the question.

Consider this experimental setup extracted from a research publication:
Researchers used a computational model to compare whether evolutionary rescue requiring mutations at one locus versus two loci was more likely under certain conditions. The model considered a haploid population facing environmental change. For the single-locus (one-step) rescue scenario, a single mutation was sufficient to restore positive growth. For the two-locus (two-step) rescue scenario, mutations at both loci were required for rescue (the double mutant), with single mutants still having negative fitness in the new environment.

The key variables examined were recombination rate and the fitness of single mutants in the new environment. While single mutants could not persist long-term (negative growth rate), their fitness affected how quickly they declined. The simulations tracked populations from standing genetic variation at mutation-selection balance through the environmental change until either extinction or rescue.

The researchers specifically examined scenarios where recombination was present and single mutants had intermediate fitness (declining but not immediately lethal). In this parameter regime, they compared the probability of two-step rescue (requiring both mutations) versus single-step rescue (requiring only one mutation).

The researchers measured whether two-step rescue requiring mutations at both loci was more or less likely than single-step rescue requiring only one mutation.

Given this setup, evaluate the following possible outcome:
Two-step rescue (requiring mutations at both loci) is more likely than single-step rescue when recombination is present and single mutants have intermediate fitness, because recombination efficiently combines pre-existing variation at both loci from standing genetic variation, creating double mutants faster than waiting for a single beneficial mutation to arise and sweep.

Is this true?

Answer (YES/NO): NO